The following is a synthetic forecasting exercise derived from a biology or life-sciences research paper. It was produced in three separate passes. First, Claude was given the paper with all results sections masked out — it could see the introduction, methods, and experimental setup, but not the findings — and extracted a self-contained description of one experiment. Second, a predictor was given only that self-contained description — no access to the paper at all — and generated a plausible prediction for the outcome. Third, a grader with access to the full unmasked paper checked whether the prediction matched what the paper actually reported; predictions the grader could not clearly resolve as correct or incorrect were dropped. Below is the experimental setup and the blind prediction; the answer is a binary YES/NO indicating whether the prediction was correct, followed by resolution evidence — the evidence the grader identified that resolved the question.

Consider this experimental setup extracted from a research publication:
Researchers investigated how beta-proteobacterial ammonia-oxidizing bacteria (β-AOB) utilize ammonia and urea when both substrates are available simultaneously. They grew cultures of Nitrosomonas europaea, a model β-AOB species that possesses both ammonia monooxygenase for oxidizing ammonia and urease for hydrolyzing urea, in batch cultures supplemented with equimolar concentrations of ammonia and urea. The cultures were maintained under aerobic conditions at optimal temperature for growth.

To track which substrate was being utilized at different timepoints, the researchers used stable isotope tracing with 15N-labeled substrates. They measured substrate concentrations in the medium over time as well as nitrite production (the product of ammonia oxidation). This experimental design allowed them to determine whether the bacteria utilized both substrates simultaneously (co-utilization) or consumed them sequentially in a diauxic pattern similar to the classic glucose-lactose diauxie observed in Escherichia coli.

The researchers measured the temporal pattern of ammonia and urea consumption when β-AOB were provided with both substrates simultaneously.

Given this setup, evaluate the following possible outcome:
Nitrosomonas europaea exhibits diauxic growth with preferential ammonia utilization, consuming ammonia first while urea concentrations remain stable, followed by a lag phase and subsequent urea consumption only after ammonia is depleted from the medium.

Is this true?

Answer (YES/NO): NO